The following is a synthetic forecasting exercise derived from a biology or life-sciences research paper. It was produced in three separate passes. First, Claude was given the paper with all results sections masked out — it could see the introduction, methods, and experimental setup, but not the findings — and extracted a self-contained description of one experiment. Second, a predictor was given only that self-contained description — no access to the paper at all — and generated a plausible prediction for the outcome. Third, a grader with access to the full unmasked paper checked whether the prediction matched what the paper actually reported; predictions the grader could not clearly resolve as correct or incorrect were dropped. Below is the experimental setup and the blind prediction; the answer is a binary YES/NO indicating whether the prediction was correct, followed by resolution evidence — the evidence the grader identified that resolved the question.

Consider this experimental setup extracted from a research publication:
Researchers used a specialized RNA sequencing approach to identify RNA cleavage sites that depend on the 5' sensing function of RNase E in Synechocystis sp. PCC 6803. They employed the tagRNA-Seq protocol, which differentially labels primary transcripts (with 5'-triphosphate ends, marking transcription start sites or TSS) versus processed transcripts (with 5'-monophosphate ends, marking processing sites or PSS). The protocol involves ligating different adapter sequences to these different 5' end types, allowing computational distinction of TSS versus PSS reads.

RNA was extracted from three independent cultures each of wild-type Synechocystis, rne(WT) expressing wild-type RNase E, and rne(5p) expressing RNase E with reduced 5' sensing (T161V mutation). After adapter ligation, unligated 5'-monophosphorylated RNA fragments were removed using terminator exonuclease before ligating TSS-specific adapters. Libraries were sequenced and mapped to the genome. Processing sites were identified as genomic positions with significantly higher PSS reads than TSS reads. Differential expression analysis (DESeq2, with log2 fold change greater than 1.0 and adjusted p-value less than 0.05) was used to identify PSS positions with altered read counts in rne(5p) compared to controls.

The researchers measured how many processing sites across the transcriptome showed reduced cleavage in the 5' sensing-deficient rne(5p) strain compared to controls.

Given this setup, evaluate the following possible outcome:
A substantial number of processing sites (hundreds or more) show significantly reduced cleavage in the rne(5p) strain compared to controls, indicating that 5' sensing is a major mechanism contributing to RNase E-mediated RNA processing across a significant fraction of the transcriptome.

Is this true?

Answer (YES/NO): NO